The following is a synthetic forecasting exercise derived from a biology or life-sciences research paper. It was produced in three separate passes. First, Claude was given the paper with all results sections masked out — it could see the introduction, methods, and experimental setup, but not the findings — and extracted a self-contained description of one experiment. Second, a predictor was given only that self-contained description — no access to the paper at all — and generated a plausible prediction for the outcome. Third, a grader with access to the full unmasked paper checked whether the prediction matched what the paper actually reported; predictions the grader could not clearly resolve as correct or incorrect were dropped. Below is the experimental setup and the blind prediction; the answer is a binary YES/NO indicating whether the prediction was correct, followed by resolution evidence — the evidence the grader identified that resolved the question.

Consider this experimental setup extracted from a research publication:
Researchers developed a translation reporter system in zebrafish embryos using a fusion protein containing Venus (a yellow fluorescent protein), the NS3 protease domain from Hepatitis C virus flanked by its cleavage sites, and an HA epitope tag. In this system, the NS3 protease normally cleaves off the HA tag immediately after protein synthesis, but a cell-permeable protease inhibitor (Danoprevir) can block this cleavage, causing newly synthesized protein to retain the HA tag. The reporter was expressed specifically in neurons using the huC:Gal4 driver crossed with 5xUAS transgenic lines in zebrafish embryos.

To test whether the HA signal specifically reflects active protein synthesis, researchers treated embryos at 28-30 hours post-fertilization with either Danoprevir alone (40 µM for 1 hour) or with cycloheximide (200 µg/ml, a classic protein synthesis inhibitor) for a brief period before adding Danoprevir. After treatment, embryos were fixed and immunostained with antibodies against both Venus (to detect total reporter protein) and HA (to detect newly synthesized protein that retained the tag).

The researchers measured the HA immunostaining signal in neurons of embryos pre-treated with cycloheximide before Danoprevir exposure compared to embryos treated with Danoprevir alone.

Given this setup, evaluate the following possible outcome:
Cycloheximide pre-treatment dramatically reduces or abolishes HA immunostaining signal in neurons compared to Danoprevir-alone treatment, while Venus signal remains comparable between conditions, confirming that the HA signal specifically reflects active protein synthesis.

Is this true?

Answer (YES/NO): YES